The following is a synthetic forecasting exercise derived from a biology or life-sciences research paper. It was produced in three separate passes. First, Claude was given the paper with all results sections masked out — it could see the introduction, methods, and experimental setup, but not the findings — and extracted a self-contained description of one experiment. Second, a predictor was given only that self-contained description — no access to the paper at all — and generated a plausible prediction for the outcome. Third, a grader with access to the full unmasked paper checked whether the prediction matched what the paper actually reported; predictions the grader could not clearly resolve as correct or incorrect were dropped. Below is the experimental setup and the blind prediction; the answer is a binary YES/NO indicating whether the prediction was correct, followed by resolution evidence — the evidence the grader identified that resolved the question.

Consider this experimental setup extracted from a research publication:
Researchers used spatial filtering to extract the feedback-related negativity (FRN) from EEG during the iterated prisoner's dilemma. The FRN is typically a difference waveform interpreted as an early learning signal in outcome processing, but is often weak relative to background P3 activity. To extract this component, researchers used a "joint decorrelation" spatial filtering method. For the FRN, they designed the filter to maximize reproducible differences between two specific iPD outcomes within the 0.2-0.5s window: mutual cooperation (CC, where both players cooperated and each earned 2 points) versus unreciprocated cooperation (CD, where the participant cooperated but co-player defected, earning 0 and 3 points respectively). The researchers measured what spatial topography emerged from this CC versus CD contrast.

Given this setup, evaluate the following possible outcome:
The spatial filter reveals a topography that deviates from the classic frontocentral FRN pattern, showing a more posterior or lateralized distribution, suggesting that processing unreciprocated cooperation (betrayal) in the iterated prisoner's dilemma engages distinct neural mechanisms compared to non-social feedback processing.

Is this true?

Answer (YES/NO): YES